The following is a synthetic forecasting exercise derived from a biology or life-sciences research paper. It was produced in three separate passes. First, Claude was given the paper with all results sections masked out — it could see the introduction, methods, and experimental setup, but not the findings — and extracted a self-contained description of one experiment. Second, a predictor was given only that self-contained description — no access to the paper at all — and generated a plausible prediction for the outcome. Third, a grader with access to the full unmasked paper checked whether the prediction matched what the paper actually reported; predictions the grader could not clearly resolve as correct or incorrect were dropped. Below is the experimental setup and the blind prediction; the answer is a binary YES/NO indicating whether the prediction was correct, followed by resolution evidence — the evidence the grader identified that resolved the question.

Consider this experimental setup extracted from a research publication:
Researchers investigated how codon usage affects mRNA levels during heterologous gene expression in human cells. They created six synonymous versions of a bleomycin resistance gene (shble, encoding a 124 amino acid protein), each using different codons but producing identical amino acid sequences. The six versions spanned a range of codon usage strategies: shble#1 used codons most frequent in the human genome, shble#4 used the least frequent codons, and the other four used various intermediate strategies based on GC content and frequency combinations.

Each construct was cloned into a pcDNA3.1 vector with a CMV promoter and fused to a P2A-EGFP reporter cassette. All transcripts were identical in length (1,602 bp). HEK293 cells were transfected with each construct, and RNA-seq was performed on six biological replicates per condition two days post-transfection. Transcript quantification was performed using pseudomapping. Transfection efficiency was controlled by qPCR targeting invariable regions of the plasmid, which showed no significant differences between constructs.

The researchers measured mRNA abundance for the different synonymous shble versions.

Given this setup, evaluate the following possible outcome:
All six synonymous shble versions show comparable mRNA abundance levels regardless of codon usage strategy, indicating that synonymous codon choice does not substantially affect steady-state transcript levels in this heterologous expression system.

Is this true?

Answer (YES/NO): NO